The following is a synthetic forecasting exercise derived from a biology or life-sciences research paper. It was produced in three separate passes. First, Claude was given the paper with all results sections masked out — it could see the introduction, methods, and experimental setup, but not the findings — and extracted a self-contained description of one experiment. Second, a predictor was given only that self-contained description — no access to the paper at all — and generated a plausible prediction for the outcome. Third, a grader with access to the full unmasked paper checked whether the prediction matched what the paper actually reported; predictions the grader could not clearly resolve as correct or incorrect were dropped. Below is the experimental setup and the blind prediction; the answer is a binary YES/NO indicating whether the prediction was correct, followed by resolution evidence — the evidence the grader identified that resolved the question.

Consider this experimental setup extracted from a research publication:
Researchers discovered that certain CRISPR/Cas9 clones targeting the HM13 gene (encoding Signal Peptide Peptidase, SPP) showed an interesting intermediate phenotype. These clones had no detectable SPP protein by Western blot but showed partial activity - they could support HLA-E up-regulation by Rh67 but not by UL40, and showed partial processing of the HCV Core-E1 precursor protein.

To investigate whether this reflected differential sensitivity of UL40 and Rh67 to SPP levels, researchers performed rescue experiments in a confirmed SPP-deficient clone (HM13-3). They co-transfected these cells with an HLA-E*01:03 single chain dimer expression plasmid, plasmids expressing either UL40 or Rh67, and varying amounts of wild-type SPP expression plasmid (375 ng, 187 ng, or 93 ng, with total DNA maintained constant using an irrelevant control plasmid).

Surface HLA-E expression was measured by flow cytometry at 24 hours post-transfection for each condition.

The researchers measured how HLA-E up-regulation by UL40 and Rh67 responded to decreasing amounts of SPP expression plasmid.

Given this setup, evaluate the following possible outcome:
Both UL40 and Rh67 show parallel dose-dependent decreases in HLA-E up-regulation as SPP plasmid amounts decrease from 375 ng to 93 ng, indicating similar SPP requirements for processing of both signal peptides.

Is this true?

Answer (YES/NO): NO